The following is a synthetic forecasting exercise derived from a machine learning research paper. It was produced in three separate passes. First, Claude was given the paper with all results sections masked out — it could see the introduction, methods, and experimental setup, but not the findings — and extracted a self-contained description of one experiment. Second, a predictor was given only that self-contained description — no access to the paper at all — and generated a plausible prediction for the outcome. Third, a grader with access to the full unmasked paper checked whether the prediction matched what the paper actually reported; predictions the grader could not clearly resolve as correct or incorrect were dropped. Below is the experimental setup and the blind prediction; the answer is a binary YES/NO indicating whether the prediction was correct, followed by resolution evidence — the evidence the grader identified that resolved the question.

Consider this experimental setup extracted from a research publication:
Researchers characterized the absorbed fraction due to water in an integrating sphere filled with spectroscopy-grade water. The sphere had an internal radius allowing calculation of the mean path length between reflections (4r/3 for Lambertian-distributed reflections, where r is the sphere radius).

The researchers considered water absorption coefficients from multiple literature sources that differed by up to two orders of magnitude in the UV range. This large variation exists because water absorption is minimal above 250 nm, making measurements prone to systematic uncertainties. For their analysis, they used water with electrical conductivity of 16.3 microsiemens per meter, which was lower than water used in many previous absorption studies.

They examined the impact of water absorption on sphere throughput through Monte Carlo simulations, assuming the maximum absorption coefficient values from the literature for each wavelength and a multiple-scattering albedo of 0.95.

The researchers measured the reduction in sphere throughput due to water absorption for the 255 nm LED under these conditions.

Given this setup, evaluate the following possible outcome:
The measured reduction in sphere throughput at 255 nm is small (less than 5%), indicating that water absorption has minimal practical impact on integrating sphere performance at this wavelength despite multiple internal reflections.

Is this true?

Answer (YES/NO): NO